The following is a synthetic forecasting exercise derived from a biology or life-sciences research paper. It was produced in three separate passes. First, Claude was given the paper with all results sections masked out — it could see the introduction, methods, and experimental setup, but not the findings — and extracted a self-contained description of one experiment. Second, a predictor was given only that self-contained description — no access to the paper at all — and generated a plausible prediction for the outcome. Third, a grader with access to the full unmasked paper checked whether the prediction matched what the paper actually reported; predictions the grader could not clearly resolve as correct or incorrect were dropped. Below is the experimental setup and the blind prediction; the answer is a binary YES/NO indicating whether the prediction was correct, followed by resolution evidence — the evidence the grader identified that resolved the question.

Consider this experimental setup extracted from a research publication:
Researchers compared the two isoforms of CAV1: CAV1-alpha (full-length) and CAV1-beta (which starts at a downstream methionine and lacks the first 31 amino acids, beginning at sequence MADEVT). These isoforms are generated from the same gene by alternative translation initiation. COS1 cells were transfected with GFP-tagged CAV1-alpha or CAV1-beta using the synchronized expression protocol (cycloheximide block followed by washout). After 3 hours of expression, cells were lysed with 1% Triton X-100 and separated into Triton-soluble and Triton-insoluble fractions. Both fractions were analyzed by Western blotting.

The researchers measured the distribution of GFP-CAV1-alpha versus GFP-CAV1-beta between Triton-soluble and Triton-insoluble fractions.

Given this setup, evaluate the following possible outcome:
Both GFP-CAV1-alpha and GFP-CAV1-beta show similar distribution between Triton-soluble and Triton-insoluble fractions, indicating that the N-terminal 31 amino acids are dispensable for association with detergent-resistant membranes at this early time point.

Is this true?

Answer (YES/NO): YES